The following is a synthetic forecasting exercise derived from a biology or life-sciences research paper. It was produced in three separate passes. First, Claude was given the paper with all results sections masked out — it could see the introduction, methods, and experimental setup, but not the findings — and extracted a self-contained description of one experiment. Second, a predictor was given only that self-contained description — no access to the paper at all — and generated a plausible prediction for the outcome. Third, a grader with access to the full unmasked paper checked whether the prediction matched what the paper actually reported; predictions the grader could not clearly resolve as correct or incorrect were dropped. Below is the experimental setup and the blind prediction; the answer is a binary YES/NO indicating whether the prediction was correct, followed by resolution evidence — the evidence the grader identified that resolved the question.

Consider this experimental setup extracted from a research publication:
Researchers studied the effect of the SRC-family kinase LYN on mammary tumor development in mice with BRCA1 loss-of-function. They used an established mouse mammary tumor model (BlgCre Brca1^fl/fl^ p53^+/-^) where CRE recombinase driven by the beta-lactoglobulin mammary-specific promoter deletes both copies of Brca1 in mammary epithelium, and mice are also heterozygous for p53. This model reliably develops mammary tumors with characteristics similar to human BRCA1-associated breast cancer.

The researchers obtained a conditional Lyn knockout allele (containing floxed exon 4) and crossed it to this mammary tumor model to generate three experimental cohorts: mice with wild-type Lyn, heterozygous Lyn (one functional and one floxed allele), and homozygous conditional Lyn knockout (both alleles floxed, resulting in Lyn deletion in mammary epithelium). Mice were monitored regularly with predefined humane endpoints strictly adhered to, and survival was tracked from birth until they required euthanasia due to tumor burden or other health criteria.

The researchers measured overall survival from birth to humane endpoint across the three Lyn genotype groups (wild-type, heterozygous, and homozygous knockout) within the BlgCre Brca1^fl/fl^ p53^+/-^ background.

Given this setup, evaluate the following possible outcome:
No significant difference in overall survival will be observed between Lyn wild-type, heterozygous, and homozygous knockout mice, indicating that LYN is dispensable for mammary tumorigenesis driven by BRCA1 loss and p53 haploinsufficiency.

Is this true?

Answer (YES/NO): NO